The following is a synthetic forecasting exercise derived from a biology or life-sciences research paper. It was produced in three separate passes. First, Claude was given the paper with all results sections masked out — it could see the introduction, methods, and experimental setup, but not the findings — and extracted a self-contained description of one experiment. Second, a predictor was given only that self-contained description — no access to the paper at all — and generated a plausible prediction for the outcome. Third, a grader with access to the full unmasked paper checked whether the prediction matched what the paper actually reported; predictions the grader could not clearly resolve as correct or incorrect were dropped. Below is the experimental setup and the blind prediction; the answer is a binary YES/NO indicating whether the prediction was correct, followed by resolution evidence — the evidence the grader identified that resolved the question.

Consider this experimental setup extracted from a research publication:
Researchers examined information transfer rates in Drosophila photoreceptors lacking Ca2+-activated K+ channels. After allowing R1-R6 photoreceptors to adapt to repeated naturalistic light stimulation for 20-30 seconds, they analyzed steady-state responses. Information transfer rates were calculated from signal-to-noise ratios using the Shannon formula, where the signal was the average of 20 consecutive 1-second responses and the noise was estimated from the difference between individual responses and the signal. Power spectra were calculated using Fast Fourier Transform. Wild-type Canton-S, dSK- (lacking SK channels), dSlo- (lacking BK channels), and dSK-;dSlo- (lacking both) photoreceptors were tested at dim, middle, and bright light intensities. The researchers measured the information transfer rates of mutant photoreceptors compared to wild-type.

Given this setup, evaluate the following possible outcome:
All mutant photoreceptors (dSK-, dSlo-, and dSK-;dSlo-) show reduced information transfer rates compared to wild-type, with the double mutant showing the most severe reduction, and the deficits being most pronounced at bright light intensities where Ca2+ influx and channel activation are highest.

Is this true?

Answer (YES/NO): NO